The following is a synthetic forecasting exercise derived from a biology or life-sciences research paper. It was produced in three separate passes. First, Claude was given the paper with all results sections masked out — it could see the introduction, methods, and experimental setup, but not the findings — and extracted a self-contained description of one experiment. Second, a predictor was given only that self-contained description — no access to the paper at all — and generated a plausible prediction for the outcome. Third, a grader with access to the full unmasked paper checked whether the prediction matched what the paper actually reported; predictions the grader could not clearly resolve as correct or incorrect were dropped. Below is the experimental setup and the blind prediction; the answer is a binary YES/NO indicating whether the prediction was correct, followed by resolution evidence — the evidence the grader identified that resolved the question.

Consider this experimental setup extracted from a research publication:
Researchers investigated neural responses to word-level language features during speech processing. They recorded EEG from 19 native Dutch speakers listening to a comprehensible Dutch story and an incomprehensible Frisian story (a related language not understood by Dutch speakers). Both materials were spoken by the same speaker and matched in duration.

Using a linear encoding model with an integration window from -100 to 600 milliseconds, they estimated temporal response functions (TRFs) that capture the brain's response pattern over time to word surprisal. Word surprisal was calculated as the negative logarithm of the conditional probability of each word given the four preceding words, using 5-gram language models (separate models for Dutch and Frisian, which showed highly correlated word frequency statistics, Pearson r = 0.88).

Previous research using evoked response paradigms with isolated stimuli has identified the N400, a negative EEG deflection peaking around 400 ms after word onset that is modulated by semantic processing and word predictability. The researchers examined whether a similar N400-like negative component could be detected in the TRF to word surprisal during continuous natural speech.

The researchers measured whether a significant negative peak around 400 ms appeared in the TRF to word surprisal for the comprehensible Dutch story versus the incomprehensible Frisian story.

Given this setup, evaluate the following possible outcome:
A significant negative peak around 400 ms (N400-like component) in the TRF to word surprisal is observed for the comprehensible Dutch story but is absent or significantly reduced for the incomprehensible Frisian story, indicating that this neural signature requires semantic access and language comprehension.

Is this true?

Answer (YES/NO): YES